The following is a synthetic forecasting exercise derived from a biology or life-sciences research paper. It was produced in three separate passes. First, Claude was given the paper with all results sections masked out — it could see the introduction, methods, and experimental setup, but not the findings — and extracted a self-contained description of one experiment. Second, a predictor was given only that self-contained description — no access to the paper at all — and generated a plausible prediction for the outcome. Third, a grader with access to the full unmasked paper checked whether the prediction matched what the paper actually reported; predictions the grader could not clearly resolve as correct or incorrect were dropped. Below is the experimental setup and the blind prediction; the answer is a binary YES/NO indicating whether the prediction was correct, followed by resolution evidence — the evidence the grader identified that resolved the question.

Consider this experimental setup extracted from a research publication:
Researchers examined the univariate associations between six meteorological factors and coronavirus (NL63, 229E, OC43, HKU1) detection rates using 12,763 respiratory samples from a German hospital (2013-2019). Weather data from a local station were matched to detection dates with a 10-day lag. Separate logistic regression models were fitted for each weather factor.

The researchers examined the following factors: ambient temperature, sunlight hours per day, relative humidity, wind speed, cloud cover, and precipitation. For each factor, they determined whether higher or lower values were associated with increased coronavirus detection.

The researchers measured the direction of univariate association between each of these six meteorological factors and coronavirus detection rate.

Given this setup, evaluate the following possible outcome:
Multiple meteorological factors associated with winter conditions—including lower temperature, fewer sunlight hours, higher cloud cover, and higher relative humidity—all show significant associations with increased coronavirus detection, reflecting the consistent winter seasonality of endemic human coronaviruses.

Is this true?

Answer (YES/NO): NO